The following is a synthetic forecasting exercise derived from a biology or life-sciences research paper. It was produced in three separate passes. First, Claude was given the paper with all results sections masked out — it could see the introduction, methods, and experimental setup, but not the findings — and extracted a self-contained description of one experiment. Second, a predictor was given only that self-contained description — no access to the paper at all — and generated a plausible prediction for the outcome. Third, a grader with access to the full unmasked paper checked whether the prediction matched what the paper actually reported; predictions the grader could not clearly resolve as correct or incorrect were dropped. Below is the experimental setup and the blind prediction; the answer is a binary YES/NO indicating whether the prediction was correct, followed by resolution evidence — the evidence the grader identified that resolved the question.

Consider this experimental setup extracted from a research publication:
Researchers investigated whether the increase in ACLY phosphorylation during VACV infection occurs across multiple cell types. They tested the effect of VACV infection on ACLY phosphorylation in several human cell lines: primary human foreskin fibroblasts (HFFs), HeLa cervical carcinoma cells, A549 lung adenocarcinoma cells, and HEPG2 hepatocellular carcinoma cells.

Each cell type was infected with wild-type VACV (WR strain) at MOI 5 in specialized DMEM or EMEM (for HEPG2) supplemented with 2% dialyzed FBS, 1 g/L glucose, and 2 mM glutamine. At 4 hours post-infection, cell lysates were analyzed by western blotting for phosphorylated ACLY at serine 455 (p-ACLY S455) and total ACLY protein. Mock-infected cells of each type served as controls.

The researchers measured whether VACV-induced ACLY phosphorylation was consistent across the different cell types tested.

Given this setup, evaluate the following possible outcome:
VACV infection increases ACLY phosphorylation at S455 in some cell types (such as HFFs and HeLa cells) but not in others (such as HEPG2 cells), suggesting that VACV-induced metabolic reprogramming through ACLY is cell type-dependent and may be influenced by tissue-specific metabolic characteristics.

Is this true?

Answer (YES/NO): NO